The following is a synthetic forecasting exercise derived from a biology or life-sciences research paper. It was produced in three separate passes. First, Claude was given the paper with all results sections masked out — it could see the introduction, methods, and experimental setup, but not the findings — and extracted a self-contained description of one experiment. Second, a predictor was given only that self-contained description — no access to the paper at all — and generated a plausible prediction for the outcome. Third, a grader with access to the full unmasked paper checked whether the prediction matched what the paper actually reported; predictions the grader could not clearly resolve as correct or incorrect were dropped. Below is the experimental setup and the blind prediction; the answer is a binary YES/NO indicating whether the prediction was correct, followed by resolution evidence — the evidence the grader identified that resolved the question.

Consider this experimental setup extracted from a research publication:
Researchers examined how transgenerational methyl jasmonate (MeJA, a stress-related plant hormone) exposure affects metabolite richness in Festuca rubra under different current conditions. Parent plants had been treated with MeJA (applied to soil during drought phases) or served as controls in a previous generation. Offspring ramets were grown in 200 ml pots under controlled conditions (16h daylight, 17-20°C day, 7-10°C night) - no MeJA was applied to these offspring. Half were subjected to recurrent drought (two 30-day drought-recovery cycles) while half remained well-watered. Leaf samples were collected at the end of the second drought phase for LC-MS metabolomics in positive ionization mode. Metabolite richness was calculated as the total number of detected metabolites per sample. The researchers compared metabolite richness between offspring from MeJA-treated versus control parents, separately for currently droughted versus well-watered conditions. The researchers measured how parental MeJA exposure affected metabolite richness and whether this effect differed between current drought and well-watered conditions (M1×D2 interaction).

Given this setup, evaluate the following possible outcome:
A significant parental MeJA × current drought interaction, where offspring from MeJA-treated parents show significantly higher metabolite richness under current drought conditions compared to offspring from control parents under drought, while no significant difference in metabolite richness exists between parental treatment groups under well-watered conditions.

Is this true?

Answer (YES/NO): NO